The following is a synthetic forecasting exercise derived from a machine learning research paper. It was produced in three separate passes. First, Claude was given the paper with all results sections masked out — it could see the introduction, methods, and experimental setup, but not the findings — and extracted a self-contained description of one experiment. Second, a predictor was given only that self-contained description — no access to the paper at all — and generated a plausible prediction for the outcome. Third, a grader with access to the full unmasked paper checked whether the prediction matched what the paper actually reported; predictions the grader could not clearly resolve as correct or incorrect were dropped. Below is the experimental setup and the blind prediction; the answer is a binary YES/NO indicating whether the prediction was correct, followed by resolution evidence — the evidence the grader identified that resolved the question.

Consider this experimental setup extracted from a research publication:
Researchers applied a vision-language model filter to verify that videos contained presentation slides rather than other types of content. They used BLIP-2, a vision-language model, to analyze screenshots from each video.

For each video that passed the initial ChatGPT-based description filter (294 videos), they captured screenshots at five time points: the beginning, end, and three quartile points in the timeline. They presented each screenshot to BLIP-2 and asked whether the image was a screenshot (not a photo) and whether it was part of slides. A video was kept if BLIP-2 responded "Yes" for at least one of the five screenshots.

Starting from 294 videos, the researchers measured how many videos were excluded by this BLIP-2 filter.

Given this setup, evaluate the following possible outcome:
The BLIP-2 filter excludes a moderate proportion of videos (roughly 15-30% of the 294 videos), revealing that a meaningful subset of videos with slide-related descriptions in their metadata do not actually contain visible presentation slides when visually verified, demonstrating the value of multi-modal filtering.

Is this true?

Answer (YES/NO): NO